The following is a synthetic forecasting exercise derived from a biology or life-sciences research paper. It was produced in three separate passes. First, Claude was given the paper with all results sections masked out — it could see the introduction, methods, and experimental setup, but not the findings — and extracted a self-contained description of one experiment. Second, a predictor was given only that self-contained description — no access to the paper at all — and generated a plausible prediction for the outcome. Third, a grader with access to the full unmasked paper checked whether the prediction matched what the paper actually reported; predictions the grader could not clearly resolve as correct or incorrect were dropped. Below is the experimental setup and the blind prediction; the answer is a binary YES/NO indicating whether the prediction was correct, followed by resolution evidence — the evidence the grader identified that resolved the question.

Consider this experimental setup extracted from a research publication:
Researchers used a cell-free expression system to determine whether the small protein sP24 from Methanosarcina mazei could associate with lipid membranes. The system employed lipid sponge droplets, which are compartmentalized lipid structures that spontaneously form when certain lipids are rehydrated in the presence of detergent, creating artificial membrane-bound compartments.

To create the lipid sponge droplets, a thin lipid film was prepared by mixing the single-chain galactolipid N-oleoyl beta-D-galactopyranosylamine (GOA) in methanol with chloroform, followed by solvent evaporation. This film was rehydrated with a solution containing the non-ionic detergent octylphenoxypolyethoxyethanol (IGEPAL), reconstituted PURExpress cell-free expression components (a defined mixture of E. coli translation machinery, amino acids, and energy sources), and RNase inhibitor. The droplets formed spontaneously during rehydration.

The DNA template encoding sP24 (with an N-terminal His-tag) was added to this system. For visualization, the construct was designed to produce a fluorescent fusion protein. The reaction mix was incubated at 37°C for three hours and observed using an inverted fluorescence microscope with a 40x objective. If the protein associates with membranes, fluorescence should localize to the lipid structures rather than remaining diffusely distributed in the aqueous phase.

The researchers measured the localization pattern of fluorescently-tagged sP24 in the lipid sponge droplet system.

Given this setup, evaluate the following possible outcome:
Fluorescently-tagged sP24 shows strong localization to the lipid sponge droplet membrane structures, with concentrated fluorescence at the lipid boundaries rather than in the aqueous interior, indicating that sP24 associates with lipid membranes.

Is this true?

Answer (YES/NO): YES